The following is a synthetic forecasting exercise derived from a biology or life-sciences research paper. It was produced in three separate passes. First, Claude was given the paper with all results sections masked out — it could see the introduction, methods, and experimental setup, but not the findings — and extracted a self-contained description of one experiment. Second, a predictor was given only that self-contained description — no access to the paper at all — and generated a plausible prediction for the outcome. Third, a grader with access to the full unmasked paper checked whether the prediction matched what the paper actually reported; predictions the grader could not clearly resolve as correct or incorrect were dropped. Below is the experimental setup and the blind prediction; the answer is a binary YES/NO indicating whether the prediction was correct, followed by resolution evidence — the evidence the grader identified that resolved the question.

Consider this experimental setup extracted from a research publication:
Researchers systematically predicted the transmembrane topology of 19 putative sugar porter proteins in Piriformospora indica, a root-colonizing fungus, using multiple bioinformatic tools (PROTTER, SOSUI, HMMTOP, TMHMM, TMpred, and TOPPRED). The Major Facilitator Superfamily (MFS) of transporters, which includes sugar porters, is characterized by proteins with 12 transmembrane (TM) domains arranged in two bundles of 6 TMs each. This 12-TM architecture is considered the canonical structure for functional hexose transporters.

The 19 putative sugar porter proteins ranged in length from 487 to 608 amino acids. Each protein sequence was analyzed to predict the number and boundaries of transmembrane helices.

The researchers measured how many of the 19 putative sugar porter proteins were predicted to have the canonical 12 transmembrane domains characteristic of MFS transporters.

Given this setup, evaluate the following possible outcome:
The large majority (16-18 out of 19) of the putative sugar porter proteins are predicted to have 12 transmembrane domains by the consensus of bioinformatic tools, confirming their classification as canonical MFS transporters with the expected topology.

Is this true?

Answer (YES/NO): NO